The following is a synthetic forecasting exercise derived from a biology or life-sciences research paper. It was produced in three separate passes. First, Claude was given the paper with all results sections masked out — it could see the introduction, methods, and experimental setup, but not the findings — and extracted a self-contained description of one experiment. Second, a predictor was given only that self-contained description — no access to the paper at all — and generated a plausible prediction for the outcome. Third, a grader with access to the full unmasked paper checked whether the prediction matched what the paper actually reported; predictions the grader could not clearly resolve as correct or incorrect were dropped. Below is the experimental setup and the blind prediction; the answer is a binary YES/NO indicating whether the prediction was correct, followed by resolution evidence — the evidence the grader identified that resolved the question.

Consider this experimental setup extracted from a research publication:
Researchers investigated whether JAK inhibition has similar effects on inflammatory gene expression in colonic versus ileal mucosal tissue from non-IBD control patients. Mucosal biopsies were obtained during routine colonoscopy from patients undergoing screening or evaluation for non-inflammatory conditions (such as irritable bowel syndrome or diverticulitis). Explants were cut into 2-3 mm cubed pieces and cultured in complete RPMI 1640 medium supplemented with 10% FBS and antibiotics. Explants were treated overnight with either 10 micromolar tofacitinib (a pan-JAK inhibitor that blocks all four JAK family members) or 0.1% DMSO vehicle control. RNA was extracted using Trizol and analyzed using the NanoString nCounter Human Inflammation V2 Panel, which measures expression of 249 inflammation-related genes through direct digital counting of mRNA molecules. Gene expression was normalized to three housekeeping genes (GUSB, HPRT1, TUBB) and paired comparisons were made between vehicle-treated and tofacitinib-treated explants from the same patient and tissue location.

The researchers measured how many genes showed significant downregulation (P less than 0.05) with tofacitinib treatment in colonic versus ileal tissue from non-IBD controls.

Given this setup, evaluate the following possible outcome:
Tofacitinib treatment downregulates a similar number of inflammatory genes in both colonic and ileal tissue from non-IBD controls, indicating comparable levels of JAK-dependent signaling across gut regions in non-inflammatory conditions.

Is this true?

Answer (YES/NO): NO